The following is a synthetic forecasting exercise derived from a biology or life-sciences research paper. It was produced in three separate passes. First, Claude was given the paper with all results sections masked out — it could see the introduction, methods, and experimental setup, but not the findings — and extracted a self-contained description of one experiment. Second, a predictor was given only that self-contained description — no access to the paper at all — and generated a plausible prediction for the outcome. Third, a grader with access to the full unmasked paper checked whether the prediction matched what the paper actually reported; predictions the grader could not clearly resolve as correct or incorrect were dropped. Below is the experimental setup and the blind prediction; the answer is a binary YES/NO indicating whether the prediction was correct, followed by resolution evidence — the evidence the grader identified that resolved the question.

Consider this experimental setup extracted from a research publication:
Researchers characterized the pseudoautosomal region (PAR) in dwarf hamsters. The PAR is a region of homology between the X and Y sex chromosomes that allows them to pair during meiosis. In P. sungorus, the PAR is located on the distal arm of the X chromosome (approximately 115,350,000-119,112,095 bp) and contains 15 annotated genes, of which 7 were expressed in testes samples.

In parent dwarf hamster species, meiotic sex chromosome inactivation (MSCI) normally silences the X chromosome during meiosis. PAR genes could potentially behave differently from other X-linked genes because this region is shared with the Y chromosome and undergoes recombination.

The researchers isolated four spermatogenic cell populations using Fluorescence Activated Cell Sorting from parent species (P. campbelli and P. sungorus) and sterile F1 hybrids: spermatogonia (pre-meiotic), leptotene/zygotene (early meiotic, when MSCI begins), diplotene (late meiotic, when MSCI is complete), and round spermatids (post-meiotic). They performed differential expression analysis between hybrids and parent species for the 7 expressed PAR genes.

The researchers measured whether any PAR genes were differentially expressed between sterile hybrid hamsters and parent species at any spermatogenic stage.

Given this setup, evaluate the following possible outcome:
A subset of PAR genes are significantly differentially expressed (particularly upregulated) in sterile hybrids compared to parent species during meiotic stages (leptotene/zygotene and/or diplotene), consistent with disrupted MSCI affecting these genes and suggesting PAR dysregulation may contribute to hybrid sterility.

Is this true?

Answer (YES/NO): NO